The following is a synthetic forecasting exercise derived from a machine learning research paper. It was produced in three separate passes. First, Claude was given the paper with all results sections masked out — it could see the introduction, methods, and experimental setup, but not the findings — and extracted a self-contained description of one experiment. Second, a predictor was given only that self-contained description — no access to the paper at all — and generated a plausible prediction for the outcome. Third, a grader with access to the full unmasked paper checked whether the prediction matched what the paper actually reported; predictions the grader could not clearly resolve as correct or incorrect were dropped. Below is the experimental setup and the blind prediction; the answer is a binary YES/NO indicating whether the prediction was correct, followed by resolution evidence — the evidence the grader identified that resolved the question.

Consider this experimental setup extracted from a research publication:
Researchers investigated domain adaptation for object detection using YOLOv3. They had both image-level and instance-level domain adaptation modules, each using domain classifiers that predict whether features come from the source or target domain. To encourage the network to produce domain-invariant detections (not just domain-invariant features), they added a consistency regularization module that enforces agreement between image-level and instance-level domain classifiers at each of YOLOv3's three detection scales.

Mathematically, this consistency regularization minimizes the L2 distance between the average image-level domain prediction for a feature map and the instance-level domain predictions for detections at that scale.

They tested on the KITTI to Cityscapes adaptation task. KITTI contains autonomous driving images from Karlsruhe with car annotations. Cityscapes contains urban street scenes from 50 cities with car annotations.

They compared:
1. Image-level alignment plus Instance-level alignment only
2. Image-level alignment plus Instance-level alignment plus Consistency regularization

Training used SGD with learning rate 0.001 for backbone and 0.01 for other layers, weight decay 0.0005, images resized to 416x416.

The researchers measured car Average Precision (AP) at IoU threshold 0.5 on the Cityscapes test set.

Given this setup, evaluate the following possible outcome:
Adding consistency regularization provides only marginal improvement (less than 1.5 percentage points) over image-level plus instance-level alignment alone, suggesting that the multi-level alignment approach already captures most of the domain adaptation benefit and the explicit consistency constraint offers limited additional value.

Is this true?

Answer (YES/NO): NO